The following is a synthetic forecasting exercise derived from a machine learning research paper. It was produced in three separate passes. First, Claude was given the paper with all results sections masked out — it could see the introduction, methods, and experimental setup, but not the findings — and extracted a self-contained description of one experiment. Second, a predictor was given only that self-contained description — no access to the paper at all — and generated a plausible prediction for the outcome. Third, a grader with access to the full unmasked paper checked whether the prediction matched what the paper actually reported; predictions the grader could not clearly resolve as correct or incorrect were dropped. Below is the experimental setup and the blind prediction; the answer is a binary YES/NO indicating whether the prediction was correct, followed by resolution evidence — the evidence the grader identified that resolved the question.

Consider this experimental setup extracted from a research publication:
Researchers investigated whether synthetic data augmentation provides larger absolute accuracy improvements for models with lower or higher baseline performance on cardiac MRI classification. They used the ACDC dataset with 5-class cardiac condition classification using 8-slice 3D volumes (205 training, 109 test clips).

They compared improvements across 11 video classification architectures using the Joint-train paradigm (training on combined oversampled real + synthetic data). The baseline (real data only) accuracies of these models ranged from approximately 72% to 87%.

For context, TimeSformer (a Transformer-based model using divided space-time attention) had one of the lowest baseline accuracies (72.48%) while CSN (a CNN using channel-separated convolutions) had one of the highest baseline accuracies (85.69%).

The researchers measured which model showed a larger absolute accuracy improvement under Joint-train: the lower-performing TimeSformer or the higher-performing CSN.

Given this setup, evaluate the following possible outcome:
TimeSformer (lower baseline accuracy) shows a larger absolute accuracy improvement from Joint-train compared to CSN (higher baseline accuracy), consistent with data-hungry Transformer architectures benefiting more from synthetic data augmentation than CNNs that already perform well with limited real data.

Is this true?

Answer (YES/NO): YES